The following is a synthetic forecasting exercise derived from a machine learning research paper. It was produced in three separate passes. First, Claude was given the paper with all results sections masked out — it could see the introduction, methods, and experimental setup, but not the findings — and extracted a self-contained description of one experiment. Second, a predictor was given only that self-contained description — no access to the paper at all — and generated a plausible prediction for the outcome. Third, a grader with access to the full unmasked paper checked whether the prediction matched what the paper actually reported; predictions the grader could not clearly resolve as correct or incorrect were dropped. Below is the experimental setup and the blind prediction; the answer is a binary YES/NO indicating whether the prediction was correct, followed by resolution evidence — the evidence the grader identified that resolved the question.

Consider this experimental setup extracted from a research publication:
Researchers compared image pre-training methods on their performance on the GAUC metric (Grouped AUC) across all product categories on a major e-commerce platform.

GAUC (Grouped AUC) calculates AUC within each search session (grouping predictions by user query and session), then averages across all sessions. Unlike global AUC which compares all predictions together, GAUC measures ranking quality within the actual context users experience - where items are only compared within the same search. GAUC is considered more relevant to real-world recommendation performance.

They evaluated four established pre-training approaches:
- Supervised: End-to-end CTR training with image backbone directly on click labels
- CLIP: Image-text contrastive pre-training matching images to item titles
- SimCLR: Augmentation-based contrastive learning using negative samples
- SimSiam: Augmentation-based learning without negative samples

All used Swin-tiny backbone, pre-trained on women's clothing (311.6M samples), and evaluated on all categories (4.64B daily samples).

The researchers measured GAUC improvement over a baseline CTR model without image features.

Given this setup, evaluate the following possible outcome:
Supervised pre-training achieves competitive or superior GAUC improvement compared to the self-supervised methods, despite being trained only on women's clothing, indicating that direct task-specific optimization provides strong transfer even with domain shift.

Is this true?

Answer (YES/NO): NO